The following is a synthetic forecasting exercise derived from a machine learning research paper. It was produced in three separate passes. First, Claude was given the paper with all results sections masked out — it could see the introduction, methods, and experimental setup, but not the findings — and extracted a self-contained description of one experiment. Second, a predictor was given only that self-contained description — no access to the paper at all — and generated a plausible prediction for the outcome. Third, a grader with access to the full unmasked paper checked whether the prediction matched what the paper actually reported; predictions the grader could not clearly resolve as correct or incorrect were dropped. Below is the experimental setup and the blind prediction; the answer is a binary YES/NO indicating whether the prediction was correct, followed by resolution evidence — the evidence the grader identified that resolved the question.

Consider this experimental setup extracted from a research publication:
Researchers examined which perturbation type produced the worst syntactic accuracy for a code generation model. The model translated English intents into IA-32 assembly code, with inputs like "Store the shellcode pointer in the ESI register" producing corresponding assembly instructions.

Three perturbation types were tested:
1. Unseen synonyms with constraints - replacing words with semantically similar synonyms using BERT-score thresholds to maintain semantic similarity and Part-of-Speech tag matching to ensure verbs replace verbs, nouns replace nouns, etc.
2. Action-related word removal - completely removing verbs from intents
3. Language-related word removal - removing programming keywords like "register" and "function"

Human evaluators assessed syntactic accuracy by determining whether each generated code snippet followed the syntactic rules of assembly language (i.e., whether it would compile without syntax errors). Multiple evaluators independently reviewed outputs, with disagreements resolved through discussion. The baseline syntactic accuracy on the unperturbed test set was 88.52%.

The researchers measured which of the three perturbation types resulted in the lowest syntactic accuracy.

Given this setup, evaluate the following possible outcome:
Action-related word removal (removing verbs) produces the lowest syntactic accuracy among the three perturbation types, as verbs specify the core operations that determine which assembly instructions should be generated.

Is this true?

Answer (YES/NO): NO